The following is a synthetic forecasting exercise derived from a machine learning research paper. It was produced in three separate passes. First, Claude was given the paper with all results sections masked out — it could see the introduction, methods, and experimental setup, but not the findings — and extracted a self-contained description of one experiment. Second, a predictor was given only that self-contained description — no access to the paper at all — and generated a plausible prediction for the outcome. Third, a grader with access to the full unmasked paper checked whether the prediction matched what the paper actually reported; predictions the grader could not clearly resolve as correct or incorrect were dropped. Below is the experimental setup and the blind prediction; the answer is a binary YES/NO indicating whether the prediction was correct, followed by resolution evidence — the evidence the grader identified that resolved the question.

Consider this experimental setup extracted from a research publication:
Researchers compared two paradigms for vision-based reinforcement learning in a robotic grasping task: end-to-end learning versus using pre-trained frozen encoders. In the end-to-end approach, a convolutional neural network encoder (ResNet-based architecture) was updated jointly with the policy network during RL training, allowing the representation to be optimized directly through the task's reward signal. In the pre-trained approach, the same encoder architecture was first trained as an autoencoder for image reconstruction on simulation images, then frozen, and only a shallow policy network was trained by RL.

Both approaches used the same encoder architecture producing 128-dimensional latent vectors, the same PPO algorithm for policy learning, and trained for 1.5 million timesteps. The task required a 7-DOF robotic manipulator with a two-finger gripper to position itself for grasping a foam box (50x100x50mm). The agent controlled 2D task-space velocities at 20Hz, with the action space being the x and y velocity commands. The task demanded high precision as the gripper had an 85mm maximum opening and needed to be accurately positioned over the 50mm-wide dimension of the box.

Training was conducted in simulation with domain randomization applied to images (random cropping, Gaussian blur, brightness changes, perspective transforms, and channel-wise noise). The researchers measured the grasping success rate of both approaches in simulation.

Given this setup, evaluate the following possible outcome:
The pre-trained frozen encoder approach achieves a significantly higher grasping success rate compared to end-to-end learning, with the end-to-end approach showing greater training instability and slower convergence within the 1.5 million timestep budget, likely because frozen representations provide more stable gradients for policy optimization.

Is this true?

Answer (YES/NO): NO